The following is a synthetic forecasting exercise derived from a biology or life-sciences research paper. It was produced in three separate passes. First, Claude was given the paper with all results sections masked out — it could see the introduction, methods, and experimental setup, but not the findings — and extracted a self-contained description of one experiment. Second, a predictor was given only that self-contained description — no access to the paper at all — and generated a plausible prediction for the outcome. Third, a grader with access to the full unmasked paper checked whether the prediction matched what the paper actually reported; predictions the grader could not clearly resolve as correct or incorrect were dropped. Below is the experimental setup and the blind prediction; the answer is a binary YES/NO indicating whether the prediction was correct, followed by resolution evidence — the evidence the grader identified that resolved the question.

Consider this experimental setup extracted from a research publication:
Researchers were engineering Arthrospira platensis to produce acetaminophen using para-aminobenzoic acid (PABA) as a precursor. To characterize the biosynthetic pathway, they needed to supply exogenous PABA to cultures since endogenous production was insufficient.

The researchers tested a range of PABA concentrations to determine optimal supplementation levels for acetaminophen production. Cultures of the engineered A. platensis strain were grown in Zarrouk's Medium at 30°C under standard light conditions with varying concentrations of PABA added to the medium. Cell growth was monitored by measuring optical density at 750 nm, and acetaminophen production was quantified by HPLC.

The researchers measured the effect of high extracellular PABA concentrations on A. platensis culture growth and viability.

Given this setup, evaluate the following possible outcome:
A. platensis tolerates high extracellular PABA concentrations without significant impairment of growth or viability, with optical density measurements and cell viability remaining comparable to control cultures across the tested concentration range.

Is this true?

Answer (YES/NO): NO